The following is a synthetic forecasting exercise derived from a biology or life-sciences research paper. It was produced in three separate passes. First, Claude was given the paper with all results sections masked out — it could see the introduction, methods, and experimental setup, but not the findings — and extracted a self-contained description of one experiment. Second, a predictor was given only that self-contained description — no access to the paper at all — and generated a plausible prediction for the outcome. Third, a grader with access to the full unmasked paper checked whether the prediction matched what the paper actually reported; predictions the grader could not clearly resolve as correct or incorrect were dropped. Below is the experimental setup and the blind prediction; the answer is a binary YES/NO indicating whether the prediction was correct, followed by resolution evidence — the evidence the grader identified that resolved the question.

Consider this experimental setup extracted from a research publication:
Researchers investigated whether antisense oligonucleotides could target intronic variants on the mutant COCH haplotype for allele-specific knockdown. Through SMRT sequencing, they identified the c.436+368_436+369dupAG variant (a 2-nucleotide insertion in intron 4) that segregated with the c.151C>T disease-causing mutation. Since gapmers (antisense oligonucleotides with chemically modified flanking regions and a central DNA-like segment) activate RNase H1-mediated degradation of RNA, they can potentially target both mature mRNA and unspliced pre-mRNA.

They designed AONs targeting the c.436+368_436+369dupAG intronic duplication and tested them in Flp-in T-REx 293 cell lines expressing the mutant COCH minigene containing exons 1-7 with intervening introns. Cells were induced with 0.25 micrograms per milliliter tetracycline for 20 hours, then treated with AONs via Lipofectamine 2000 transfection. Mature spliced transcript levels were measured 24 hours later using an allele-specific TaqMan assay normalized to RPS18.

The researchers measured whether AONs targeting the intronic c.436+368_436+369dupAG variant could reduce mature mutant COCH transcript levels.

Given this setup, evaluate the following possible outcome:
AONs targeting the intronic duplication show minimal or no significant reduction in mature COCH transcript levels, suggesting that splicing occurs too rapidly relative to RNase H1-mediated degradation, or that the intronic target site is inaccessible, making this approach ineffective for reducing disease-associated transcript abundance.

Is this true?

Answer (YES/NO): NO